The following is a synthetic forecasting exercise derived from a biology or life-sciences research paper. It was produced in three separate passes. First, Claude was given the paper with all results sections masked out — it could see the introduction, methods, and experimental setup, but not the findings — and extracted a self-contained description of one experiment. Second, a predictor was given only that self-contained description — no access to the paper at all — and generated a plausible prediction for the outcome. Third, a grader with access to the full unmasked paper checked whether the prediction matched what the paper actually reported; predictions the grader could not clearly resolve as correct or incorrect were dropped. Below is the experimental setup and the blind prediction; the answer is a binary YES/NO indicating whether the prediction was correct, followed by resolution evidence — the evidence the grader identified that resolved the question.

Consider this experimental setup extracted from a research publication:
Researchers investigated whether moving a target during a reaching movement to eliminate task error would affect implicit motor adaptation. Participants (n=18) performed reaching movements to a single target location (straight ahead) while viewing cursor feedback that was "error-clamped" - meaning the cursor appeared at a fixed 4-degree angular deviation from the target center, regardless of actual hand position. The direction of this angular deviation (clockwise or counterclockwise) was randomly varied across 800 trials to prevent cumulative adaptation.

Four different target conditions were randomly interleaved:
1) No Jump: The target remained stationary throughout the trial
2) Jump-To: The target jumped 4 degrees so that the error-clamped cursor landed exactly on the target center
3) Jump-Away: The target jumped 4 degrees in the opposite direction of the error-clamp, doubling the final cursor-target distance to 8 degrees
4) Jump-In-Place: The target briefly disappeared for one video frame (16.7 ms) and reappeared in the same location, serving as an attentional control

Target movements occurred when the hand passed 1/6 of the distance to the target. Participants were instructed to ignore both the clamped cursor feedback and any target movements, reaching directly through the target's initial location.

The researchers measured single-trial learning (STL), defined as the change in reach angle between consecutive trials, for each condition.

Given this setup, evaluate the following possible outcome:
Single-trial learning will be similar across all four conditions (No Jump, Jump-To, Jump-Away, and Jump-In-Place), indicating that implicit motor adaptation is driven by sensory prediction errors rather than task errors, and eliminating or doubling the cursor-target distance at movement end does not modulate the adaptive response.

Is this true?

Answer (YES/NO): NO